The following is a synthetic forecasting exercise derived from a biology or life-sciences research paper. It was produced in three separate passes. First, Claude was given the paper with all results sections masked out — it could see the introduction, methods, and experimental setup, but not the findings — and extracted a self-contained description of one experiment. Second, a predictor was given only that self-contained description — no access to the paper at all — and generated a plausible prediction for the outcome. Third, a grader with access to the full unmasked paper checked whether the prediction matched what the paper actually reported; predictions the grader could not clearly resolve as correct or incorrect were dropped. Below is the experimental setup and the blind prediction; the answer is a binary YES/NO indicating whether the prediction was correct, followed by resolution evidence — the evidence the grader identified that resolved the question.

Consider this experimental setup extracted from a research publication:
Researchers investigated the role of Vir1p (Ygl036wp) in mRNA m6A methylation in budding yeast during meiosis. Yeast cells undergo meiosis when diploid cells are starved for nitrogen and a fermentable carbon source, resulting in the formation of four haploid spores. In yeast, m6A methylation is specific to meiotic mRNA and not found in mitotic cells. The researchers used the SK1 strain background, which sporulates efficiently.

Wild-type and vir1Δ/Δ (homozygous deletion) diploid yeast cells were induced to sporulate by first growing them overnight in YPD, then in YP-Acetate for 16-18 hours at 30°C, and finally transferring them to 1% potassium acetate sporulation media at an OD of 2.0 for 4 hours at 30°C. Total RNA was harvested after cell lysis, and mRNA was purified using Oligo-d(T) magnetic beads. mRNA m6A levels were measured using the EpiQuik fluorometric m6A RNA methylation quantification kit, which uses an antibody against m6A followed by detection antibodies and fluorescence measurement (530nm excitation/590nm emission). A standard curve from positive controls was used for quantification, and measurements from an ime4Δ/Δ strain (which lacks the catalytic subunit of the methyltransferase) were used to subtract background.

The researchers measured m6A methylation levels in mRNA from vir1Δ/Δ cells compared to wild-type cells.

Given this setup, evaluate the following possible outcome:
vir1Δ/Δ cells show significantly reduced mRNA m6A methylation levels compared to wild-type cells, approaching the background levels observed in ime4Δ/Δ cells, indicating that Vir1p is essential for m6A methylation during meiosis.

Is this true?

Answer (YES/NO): YES